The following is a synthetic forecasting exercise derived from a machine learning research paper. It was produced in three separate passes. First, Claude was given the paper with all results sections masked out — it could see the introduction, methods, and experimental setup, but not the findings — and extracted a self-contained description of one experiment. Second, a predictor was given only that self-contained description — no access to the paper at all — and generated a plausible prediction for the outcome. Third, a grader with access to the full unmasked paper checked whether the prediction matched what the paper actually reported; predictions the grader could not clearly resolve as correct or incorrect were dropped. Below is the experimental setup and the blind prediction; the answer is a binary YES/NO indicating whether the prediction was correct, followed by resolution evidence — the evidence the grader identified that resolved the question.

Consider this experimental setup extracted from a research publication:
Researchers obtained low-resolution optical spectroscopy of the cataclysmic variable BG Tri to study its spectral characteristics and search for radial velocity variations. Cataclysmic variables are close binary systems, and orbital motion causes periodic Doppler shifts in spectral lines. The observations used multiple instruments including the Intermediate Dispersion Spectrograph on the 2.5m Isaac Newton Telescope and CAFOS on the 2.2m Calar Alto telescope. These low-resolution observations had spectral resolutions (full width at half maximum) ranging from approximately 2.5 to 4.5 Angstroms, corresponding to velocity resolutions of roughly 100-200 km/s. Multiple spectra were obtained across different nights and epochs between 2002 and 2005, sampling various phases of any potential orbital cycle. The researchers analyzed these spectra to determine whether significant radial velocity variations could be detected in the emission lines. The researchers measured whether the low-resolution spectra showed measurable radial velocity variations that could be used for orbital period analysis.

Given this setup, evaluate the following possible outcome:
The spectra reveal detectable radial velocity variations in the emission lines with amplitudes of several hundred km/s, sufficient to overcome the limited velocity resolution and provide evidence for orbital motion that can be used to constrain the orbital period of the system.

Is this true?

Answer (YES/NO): NO